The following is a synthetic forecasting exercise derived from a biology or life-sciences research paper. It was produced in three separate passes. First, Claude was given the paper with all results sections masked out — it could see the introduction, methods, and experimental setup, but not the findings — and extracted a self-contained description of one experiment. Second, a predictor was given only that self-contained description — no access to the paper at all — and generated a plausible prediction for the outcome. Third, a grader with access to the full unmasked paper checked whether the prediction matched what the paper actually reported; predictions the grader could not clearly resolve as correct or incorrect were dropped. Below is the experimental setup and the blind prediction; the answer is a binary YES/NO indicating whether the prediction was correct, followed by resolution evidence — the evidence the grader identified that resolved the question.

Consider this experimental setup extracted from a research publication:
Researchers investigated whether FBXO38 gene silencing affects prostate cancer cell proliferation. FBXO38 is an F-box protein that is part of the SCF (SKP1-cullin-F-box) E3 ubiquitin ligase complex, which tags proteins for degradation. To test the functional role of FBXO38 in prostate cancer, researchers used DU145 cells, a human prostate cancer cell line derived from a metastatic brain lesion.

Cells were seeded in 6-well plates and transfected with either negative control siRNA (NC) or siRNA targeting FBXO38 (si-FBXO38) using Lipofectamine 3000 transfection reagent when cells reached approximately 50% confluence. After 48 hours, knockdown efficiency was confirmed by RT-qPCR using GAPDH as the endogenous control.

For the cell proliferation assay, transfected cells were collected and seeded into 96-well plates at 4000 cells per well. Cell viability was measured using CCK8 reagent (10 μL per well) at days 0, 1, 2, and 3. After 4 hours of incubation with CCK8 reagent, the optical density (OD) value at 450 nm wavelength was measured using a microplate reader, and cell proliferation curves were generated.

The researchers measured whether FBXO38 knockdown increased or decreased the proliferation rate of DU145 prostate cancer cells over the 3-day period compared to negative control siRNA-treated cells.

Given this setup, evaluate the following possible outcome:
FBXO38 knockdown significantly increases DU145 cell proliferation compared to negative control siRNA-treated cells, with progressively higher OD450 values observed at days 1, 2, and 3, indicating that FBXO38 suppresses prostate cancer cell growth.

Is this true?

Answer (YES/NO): NO